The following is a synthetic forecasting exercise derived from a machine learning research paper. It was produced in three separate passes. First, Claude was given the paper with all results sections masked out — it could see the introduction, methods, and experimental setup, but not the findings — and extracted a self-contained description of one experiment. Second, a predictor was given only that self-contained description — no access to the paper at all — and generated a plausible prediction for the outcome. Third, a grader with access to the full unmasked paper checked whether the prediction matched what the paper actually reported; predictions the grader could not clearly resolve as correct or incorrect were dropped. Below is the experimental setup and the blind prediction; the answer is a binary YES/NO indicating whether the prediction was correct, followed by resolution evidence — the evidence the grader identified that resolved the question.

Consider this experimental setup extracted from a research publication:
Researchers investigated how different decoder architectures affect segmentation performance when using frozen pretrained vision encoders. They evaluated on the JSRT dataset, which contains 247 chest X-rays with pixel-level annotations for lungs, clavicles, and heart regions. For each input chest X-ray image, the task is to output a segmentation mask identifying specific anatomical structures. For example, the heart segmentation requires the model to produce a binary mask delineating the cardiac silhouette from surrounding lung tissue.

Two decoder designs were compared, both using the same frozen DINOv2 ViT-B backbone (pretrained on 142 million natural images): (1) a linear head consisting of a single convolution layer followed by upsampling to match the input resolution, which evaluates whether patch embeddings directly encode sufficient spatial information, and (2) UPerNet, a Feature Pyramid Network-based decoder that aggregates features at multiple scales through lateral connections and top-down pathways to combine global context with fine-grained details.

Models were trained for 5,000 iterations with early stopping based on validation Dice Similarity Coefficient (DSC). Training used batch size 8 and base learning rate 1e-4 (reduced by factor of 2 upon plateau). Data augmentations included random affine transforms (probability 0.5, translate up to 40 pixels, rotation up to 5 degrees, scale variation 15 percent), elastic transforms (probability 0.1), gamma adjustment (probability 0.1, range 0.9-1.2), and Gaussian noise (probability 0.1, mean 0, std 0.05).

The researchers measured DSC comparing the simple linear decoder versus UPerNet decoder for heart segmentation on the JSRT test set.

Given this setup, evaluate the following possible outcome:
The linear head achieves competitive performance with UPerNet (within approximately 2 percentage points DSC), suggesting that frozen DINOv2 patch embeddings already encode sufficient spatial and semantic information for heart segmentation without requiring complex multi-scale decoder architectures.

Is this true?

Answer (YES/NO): NO